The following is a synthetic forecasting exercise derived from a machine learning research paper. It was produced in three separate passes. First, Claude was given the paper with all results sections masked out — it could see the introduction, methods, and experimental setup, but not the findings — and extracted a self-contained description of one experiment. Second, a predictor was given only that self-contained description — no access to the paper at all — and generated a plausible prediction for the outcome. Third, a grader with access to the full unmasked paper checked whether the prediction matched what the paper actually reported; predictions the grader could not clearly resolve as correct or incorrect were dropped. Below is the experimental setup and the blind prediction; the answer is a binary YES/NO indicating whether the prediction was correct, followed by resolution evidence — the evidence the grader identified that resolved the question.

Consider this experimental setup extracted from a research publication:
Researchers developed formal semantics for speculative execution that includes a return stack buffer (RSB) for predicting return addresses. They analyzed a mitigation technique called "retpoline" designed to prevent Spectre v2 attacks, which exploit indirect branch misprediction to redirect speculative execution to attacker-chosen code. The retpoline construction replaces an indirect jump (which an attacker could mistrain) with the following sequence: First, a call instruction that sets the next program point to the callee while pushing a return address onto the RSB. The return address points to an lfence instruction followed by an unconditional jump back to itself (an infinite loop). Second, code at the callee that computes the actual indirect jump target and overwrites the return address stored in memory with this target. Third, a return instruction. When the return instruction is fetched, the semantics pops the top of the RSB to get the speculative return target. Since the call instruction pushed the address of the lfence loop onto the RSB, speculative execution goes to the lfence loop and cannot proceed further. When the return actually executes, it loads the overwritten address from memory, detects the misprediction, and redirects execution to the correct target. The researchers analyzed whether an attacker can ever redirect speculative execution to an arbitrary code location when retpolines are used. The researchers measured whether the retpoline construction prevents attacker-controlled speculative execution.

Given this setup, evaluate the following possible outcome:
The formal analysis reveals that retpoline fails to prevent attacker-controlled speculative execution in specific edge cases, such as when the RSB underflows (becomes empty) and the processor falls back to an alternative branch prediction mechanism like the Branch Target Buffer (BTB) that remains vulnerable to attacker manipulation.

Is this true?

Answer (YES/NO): NO